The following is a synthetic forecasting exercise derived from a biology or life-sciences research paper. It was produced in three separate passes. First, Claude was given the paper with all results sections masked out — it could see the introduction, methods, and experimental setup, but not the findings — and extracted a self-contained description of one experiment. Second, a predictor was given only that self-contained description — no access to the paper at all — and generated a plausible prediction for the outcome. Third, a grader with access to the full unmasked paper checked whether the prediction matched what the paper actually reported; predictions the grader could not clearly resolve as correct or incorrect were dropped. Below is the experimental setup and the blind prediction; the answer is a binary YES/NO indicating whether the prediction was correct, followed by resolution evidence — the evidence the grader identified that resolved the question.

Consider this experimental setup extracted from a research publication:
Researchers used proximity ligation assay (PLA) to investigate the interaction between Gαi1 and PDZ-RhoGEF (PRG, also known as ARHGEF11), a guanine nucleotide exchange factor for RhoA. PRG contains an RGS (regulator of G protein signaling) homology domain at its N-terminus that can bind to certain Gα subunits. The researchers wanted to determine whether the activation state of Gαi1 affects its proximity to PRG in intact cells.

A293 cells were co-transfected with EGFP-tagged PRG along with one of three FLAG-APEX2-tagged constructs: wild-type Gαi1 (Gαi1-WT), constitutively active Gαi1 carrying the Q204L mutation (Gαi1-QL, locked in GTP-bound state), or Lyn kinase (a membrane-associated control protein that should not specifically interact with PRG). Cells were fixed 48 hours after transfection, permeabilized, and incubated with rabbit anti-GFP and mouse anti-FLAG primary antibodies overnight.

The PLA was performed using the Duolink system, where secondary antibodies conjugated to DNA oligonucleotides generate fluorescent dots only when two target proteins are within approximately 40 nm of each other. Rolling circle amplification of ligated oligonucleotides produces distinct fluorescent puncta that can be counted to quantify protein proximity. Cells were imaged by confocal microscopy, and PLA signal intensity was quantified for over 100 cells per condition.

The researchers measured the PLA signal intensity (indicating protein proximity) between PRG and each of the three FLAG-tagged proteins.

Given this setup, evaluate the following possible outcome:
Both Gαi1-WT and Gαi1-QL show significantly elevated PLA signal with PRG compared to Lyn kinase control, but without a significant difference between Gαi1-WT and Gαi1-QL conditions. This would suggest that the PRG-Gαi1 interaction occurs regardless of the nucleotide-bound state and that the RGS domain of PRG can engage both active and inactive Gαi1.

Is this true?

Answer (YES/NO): NO